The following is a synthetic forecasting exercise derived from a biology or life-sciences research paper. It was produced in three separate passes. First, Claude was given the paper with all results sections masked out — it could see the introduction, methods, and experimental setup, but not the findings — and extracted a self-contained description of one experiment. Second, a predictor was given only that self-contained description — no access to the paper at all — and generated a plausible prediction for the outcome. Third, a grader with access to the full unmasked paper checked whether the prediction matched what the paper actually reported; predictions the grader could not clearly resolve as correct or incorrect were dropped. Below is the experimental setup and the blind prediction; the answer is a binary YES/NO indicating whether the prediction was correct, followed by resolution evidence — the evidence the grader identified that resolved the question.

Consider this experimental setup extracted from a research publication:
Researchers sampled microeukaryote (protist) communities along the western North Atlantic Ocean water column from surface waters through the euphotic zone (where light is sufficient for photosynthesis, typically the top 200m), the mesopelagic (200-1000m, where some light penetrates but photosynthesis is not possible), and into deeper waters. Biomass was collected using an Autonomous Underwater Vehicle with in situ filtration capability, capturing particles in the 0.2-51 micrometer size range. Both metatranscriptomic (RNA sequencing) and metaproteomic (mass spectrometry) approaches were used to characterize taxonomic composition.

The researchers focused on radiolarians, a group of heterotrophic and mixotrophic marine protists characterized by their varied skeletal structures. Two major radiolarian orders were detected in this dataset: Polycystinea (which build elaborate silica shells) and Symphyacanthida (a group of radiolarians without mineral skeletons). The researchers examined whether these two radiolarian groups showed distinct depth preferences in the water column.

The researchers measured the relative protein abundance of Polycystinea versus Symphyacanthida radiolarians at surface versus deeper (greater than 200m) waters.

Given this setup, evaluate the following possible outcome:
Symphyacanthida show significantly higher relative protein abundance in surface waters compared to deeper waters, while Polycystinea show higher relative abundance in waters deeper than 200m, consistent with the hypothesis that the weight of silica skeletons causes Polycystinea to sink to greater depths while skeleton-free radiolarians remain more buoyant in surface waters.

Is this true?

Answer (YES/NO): NO